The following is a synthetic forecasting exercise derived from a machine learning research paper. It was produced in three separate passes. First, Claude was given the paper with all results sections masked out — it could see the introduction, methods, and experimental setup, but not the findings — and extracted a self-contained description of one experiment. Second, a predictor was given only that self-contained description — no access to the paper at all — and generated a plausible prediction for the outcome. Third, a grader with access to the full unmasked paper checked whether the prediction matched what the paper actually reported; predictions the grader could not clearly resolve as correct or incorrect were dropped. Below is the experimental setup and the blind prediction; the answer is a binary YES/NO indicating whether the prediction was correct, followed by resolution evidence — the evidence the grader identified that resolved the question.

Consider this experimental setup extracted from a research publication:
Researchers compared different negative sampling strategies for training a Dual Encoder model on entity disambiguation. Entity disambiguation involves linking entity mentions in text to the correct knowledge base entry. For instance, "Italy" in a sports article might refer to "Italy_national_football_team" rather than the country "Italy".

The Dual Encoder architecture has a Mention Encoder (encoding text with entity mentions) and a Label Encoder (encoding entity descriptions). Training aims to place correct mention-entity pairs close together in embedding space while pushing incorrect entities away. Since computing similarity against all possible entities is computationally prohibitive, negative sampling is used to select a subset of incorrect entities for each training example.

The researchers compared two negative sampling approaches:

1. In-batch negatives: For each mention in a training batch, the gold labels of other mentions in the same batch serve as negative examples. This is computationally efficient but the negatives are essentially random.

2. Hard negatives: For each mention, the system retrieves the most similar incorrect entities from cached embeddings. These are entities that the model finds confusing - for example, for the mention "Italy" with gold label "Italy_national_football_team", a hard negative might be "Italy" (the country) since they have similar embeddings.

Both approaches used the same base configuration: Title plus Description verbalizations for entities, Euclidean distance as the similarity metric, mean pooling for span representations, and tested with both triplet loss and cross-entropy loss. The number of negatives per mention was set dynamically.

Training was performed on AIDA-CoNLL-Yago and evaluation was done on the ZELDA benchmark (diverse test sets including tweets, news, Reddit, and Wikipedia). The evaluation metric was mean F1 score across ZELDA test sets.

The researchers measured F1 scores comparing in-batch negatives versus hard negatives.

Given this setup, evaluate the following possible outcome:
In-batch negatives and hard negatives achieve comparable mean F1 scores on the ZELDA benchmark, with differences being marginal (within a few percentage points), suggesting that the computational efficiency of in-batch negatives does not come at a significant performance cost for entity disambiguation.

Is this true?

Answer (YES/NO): NO